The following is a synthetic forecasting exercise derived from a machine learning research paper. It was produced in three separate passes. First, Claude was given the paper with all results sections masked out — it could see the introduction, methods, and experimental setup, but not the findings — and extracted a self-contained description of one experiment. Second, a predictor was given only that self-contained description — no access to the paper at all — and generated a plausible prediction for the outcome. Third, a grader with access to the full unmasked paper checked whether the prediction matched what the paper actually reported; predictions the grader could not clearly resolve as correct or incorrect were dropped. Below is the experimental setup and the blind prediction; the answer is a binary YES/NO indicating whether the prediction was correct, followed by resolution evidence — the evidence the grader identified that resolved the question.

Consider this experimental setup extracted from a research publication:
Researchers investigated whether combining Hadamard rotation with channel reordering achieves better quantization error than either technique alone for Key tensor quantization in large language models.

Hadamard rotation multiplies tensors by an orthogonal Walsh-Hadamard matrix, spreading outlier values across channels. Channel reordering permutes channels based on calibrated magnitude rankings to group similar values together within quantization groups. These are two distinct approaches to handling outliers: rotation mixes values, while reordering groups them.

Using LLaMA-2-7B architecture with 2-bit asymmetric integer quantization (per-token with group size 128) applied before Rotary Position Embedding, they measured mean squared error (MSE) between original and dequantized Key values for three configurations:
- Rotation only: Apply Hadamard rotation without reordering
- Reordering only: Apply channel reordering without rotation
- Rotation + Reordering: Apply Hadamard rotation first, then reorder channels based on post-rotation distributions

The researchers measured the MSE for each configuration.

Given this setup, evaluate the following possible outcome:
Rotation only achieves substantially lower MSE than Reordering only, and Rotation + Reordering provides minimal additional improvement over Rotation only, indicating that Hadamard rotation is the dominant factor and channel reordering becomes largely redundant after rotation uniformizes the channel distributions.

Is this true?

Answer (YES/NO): NO